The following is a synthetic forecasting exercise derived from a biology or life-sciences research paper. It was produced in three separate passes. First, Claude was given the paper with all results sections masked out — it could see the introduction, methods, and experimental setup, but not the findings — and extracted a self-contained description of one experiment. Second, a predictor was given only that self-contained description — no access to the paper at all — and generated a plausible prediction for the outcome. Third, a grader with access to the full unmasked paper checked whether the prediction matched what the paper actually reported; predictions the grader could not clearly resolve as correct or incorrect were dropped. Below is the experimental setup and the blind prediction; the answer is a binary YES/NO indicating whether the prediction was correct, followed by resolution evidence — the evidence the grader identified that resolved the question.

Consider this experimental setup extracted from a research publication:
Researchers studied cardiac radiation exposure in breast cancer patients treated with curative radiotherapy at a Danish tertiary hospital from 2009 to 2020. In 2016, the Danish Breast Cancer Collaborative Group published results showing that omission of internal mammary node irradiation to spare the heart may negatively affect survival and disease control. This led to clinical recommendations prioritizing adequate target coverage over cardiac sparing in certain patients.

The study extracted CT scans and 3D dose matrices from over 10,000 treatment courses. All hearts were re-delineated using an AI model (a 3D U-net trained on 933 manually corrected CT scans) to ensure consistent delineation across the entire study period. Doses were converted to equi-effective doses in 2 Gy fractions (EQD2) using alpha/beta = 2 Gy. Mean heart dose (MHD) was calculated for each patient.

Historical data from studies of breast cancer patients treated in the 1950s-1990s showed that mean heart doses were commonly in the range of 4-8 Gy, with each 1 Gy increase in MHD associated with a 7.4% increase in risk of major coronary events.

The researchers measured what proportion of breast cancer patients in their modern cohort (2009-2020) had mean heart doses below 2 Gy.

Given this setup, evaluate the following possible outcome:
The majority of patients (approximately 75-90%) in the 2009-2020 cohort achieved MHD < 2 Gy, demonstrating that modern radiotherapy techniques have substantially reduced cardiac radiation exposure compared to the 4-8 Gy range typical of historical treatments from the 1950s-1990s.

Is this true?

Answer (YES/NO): NO